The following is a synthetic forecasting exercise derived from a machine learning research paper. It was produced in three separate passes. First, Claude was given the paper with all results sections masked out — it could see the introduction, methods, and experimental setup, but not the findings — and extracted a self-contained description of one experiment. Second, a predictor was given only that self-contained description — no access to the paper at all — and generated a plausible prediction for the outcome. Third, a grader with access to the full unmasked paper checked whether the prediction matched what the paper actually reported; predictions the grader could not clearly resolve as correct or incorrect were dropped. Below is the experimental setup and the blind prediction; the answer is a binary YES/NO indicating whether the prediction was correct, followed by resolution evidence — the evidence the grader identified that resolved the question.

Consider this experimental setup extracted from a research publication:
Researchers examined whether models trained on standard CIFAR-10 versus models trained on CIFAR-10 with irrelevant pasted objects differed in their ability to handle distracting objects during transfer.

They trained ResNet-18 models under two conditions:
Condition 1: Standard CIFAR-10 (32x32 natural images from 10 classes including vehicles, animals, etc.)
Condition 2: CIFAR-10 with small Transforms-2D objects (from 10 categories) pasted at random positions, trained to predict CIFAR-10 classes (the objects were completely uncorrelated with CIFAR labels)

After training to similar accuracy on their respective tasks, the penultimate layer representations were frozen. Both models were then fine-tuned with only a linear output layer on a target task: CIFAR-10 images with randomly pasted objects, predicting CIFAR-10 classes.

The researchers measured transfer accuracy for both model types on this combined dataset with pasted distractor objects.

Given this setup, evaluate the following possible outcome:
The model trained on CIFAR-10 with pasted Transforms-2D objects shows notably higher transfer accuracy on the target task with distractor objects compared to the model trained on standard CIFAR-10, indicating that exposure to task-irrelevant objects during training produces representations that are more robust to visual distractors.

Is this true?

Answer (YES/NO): YES